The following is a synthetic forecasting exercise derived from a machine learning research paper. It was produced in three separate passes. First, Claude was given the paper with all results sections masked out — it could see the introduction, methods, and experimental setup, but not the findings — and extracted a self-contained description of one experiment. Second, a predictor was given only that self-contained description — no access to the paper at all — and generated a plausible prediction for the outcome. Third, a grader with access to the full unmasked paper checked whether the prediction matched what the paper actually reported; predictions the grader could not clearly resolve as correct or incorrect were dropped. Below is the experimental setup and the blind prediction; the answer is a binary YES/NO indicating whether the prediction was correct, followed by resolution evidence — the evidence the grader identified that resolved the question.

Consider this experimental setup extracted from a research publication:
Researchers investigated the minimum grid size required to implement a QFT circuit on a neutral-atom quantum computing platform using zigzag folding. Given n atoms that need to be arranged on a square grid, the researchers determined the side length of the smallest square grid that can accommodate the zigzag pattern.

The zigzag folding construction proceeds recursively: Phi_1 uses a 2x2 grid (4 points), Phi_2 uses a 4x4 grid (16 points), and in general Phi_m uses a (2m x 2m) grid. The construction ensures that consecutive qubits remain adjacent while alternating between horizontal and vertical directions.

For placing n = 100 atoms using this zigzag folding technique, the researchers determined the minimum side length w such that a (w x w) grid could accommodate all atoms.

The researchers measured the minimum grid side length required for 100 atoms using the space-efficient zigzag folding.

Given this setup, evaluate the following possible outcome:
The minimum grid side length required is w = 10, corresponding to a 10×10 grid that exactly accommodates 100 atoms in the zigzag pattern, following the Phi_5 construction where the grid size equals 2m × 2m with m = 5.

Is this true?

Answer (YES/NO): NO